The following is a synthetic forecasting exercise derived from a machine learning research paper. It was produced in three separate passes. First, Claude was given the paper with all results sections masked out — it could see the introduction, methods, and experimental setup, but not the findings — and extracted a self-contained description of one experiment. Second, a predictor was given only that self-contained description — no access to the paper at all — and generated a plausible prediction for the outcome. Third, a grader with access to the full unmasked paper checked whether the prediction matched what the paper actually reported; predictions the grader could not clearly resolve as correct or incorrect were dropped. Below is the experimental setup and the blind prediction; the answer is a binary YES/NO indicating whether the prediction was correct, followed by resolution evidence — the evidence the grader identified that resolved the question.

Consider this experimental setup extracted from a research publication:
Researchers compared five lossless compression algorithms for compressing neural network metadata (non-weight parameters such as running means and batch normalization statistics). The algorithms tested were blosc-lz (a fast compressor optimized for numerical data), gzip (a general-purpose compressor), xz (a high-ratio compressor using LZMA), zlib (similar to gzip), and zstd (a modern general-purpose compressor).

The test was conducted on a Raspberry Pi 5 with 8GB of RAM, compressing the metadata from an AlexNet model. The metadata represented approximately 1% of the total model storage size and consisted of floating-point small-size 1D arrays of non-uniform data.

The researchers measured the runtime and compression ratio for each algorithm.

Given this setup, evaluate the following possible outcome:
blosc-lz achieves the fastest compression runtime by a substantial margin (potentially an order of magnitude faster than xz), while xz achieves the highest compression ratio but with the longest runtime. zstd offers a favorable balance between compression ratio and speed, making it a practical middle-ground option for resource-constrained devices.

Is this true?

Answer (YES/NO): NO